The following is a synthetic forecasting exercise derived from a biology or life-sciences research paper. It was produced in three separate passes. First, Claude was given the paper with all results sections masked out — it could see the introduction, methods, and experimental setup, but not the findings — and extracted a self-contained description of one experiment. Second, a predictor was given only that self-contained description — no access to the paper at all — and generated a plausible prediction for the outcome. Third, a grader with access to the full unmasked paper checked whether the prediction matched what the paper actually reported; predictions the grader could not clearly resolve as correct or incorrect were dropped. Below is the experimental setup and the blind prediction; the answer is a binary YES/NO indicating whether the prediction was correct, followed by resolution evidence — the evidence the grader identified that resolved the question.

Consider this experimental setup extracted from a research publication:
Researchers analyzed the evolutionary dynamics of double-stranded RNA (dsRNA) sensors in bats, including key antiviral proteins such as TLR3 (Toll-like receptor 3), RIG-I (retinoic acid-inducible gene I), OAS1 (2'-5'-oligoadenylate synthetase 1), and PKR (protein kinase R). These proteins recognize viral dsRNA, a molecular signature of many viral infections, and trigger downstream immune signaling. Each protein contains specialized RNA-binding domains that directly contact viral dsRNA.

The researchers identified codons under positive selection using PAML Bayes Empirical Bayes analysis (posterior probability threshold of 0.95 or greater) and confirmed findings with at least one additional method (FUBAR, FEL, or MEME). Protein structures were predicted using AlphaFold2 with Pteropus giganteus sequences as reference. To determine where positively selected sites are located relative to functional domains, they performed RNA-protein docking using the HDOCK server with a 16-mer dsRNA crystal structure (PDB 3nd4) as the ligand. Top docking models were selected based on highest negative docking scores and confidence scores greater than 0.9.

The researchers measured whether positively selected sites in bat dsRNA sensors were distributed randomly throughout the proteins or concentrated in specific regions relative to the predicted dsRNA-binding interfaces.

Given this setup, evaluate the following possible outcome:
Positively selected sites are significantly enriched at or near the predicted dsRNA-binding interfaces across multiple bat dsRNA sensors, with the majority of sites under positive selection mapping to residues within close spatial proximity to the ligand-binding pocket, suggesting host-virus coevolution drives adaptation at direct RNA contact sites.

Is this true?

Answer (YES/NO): YES